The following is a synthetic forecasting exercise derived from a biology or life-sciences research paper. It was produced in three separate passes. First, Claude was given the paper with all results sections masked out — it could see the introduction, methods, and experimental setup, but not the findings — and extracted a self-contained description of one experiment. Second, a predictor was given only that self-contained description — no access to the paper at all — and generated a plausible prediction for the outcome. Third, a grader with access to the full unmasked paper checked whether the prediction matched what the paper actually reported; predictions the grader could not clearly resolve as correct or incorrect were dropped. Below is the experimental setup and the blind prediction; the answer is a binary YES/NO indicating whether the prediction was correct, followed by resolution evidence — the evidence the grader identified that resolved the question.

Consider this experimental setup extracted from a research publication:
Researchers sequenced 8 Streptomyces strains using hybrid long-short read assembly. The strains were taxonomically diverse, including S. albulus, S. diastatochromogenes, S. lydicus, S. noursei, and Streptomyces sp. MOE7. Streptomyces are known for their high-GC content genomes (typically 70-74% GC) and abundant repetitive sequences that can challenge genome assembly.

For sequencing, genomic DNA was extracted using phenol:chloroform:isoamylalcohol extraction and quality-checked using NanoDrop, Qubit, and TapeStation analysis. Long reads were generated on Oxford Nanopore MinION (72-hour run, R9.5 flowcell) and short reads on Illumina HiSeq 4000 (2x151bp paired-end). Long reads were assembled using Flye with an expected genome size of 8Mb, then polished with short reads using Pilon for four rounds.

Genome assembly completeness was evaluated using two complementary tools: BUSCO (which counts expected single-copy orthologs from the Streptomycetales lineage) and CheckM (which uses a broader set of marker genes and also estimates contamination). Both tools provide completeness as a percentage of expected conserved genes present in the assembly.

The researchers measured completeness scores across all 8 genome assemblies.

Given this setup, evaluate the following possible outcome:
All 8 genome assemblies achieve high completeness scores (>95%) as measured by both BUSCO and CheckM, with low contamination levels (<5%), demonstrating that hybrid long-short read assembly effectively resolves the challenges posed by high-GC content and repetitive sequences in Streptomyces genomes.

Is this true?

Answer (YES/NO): NO